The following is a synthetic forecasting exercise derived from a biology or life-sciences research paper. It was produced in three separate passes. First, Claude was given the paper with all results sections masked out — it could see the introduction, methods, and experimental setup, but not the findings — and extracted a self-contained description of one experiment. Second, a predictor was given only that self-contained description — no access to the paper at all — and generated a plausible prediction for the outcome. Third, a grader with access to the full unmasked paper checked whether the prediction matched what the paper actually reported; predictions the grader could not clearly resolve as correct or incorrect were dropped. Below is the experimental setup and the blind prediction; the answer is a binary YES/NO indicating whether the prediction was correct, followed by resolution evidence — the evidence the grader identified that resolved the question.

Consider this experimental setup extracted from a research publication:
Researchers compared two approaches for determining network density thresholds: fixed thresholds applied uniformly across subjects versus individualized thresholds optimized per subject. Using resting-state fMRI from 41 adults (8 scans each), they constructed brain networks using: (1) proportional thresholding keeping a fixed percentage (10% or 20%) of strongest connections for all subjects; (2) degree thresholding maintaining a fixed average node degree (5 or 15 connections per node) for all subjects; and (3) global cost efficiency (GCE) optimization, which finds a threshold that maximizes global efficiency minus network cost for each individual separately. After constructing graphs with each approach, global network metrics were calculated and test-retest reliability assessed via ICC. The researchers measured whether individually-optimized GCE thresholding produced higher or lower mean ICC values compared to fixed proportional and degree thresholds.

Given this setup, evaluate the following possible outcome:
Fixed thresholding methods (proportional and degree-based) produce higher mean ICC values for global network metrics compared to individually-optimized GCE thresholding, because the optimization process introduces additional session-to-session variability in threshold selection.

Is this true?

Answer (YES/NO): NO